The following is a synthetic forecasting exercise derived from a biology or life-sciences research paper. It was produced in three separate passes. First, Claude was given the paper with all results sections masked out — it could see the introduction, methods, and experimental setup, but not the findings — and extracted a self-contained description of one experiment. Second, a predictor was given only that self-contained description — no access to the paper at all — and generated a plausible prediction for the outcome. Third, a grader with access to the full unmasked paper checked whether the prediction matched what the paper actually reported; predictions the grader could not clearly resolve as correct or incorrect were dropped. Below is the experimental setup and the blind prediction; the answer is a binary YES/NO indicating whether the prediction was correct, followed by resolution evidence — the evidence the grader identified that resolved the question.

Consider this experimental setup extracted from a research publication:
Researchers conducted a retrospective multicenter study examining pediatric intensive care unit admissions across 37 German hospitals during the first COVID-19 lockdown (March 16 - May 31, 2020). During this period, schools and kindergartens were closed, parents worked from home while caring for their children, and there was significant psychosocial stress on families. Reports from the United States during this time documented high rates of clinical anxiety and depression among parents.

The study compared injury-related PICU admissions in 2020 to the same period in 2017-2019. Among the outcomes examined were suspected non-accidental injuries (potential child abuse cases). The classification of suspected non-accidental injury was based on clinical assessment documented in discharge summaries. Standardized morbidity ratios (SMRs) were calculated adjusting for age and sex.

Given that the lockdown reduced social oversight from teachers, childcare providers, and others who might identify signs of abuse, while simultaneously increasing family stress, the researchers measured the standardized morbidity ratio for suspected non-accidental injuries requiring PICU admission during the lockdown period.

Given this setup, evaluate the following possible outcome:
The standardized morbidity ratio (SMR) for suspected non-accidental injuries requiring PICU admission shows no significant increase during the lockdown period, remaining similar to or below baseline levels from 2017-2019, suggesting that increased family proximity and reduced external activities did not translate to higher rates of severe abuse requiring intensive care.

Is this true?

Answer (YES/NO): YES